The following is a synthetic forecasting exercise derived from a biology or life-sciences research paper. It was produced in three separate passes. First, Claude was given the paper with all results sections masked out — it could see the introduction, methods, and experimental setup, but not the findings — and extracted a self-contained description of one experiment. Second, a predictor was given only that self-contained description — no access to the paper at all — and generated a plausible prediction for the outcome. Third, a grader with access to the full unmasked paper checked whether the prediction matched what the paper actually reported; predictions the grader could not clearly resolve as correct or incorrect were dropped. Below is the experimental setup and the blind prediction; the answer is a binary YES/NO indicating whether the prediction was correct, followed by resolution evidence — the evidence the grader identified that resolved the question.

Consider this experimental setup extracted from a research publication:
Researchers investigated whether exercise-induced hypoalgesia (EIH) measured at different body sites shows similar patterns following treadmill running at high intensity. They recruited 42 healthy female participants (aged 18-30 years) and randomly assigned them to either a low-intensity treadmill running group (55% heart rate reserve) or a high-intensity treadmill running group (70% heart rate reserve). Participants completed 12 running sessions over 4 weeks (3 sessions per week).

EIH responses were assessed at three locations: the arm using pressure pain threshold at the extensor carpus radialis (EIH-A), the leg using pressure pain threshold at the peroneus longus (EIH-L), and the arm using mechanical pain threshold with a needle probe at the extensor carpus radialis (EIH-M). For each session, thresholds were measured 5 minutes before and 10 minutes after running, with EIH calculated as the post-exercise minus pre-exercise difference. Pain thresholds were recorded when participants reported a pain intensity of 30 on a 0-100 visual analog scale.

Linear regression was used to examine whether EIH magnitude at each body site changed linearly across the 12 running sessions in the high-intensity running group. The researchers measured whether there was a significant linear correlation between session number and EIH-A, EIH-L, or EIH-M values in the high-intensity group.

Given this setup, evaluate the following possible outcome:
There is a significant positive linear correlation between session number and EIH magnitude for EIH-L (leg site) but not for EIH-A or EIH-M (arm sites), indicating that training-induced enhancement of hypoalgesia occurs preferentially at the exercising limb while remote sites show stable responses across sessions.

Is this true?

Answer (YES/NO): NO